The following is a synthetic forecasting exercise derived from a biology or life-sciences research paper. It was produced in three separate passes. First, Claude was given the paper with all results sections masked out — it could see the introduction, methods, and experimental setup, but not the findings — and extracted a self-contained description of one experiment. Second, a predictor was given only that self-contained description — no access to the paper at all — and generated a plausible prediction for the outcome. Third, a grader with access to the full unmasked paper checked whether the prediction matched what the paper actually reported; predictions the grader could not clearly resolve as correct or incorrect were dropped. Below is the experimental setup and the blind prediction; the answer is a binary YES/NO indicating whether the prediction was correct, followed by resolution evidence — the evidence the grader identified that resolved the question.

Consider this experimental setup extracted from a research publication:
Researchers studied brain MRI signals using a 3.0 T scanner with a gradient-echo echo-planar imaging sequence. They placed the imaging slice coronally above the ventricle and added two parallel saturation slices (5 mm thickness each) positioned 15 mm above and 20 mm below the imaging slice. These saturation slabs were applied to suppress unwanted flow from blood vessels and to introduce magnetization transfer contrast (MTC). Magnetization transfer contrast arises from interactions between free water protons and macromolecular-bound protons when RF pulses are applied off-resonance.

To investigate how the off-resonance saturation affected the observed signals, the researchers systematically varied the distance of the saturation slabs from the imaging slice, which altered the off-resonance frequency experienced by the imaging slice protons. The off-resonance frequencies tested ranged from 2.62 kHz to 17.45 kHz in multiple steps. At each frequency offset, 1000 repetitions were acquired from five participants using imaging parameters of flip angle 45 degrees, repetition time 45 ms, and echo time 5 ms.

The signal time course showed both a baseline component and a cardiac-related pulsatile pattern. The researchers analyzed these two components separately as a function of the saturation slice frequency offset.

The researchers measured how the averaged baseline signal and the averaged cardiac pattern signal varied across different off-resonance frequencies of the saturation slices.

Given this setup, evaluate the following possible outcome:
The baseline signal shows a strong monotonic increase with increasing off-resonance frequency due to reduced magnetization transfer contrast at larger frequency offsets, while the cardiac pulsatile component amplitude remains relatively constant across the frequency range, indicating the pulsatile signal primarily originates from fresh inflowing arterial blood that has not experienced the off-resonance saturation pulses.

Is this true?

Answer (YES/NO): NO